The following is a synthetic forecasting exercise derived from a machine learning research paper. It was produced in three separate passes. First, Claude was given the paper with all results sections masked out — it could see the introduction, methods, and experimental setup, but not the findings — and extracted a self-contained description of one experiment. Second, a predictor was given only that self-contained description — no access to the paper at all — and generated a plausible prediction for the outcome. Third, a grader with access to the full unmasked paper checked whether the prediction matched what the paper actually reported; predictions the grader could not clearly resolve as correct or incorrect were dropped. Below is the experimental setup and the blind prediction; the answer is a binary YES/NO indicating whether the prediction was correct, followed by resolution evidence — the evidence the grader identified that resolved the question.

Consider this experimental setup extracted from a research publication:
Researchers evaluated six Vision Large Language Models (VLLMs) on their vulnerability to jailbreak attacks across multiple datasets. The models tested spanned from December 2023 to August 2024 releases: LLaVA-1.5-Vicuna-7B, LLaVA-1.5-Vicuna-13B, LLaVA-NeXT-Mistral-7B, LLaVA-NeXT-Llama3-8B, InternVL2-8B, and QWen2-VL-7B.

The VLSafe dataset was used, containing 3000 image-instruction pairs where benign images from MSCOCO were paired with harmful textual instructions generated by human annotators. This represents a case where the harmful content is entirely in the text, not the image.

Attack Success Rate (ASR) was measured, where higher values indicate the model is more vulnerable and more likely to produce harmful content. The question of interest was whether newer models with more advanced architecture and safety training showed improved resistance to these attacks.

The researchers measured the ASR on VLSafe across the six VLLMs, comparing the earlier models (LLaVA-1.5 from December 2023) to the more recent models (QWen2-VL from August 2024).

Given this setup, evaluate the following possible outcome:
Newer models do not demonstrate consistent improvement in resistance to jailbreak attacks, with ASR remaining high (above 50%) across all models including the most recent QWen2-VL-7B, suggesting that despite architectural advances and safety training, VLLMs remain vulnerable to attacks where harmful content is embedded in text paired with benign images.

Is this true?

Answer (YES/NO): NO